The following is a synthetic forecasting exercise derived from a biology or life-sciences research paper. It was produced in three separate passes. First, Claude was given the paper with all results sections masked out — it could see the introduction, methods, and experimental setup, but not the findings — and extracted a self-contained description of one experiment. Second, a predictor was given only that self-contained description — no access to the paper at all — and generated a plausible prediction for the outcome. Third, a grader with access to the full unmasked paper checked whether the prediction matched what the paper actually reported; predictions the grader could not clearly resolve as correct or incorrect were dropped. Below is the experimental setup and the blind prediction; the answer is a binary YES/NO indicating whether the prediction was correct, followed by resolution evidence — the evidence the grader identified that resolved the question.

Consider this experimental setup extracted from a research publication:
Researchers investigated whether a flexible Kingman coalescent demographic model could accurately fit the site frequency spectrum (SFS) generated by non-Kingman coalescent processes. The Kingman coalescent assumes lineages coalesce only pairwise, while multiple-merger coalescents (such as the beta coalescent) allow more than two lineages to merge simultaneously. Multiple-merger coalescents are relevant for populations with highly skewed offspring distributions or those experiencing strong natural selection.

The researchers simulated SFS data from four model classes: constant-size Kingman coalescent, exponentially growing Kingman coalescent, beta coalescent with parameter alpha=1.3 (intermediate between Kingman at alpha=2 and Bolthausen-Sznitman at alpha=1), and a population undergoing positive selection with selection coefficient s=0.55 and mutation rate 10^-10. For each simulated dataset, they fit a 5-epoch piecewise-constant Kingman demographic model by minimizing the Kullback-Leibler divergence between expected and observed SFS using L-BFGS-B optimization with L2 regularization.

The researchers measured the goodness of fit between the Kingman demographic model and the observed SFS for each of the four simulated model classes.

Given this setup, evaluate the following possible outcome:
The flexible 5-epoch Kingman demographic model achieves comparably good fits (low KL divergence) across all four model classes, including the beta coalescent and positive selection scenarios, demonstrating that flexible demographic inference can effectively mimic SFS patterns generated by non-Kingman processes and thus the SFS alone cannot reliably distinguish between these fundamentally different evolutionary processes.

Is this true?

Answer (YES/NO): YES